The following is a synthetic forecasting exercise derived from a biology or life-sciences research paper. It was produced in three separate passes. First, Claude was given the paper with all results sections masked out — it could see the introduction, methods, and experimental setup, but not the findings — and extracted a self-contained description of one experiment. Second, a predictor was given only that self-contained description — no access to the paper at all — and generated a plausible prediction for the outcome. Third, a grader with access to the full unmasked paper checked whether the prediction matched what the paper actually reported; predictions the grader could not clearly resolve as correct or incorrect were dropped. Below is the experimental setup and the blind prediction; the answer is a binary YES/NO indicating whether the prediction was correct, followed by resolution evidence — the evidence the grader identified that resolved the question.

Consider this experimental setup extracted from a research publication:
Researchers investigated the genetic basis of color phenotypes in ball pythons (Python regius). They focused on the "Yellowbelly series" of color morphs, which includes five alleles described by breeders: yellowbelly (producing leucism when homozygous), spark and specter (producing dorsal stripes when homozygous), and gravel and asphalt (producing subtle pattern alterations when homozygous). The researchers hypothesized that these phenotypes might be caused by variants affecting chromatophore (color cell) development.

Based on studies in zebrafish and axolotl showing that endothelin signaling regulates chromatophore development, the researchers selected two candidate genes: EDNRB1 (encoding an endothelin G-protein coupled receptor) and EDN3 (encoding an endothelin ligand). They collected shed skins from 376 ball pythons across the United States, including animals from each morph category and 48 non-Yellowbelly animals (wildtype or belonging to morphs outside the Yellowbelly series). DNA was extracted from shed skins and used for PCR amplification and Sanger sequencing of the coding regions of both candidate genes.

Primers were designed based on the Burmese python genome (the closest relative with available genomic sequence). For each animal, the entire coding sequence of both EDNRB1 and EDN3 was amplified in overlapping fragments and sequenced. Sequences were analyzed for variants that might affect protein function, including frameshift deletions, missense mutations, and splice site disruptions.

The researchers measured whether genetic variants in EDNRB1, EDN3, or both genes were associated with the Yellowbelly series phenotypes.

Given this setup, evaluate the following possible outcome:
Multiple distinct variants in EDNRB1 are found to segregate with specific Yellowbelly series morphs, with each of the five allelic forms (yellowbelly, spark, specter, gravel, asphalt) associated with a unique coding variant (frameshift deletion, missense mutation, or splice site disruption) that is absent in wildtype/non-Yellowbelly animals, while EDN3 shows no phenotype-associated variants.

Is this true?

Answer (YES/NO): NO